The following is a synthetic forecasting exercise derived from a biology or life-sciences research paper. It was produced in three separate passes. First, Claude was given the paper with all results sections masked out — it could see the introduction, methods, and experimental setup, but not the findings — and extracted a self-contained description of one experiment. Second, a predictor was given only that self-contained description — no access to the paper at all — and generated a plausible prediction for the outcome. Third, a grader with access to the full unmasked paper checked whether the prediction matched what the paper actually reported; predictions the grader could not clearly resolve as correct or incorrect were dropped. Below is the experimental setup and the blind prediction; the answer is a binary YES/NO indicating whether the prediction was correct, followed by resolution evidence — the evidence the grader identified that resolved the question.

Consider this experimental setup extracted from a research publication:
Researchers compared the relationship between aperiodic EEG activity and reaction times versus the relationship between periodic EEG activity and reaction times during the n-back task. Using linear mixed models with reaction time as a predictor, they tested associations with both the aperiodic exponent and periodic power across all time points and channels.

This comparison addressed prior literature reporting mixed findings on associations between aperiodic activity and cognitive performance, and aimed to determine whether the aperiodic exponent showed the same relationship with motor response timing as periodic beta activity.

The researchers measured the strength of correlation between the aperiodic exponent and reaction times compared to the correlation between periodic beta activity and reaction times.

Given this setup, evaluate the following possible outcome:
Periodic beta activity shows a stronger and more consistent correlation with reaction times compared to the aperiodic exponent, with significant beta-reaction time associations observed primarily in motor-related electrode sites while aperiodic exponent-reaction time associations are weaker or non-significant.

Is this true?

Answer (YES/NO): YES